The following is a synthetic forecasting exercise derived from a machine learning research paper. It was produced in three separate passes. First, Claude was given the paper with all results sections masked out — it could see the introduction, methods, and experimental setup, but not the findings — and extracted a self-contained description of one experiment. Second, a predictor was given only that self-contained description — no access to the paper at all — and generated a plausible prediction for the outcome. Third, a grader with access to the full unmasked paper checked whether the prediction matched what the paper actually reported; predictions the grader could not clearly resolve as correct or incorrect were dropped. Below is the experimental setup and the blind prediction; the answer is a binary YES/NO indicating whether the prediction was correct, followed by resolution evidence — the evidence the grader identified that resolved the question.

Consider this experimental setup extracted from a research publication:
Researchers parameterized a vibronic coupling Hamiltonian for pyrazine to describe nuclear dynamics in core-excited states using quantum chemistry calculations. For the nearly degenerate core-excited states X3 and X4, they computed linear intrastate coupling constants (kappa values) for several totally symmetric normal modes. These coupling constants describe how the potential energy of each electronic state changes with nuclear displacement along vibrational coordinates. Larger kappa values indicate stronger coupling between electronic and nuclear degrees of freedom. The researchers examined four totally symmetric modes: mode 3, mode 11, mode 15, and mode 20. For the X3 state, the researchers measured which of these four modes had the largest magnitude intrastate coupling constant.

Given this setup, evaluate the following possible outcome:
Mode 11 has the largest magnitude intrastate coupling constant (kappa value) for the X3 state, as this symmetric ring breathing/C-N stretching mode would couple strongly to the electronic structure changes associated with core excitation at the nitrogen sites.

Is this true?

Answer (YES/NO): NO